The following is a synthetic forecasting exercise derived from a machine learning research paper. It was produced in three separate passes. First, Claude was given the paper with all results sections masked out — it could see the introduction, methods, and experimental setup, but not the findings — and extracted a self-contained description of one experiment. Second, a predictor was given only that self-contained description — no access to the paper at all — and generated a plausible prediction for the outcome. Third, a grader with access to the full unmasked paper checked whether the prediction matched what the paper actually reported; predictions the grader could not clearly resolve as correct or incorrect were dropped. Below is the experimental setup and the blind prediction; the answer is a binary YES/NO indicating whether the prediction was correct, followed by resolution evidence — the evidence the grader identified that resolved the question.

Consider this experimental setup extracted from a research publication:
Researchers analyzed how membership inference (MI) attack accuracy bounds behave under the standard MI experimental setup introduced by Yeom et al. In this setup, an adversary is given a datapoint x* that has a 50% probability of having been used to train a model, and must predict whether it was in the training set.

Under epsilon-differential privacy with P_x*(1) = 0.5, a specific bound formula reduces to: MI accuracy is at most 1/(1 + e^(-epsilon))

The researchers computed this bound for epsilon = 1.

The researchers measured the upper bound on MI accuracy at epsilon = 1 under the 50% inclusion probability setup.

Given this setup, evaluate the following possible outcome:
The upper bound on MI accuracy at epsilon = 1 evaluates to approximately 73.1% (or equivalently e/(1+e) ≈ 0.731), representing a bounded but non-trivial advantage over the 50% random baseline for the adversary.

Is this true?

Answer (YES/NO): YES